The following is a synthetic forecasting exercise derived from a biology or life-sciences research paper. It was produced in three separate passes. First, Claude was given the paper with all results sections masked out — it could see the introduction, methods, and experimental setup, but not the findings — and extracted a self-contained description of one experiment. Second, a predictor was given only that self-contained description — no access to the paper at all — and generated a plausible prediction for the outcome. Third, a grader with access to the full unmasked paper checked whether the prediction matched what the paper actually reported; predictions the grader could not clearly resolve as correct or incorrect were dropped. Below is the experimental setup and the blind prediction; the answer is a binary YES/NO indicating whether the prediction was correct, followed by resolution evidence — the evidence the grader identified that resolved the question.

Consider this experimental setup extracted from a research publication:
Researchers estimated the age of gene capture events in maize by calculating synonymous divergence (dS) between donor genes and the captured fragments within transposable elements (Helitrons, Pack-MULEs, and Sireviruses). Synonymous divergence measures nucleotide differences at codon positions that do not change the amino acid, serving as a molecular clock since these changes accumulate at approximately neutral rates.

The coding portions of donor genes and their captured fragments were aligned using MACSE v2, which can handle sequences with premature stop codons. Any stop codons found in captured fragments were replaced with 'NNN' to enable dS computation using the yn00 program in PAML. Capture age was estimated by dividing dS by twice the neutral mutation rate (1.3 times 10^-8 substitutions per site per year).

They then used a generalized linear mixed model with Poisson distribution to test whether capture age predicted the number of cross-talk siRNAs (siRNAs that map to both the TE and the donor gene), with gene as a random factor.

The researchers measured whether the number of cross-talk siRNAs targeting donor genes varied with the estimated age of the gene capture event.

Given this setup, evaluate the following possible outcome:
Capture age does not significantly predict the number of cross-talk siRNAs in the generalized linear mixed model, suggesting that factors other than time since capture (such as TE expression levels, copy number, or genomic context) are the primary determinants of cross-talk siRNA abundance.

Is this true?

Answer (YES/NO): NO